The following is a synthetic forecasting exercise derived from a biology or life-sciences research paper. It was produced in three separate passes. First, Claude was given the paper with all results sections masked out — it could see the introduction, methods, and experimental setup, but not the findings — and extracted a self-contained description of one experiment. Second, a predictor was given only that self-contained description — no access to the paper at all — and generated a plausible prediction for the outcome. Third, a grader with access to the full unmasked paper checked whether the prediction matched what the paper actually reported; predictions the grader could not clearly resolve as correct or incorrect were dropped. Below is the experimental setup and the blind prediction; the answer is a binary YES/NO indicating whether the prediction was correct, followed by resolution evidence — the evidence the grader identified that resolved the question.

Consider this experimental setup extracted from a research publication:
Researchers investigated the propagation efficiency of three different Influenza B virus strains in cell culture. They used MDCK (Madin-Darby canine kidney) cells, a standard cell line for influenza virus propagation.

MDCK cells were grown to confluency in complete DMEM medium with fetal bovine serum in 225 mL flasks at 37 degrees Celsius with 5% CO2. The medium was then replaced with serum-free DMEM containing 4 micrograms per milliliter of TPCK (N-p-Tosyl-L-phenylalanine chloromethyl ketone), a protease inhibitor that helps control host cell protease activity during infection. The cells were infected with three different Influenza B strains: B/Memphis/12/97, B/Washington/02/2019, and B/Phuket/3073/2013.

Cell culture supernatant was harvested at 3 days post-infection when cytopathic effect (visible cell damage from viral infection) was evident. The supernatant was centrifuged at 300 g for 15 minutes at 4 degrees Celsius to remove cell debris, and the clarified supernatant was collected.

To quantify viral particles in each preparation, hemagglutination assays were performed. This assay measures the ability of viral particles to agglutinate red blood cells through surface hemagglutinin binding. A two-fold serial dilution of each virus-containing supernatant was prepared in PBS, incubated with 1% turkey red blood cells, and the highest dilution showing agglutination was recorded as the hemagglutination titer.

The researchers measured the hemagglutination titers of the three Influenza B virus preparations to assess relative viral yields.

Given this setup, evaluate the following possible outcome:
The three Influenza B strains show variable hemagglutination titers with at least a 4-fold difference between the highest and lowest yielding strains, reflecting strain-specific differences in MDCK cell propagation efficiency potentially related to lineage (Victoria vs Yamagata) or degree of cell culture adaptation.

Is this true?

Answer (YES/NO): YES